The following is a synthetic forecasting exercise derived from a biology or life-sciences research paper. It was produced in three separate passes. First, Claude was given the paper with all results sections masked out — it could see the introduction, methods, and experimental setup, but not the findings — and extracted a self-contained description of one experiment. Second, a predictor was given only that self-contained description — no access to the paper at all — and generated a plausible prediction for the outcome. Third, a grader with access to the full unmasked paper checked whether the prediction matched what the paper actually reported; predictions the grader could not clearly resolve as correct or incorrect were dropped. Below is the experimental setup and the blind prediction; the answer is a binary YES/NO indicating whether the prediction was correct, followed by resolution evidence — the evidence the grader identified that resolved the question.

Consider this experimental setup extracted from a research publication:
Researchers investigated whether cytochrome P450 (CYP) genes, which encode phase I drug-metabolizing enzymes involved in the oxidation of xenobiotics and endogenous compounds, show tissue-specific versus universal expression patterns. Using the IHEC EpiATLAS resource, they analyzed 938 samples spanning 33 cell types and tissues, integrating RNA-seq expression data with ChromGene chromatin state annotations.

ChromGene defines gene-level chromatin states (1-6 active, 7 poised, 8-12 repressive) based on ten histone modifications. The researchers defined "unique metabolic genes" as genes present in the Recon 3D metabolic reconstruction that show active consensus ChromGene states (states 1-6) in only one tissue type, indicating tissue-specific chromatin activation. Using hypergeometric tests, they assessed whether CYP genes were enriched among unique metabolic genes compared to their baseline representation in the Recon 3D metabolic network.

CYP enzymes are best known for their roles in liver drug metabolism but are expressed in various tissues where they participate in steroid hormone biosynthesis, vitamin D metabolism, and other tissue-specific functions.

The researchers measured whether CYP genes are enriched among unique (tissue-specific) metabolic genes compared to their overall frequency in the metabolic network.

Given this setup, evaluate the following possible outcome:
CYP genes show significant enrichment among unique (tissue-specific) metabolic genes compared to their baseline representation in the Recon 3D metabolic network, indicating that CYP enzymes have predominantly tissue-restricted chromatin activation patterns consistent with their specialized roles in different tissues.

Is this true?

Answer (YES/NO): YES